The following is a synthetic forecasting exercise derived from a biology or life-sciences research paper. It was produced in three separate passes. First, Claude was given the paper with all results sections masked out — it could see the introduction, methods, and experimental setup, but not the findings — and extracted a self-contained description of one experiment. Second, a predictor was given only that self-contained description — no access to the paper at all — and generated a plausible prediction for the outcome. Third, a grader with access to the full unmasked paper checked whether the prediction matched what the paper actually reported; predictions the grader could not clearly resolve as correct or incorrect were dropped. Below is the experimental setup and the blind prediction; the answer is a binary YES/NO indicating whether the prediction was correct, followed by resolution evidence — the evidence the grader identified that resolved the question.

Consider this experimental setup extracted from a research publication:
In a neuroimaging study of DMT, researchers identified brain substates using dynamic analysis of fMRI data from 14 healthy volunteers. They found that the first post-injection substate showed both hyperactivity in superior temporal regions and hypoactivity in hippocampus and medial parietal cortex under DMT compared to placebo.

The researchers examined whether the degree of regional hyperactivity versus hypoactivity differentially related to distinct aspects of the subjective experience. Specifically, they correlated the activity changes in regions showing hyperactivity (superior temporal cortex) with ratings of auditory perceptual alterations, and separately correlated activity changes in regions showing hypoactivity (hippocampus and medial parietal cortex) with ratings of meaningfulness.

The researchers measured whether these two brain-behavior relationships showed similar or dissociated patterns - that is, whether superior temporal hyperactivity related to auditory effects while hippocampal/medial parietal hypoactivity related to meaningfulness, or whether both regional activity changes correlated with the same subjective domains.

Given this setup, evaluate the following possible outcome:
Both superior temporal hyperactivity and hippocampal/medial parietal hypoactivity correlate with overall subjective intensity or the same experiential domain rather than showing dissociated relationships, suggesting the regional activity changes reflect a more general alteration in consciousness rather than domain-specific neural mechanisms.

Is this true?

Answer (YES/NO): NO